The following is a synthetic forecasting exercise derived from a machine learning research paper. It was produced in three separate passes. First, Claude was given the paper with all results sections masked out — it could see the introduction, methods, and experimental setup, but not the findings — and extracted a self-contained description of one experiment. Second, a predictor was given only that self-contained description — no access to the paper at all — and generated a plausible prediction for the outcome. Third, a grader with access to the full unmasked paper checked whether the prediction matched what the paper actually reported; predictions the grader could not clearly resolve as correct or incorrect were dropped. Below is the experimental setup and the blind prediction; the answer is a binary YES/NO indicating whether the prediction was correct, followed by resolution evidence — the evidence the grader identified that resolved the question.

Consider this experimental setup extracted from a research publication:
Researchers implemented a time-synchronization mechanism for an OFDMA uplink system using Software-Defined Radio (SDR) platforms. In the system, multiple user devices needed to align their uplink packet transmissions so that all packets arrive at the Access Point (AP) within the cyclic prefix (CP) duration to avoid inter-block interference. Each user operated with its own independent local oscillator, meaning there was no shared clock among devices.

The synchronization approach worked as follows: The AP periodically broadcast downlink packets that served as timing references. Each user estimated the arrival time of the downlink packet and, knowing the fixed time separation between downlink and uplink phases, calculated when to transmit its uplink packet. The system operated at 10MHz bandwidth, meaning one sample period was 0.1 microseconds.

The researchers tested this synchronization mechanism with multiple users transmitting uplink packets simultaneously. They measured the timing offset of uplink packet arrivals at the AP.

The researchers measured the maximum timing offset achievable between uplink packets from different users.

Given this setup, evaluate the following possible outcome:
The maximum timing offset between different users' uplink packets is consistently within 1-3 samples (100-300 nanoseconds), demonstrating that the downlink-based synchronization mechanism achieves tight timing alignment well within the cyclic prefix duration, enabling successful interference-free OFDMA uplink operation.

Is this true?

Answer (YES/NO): NO